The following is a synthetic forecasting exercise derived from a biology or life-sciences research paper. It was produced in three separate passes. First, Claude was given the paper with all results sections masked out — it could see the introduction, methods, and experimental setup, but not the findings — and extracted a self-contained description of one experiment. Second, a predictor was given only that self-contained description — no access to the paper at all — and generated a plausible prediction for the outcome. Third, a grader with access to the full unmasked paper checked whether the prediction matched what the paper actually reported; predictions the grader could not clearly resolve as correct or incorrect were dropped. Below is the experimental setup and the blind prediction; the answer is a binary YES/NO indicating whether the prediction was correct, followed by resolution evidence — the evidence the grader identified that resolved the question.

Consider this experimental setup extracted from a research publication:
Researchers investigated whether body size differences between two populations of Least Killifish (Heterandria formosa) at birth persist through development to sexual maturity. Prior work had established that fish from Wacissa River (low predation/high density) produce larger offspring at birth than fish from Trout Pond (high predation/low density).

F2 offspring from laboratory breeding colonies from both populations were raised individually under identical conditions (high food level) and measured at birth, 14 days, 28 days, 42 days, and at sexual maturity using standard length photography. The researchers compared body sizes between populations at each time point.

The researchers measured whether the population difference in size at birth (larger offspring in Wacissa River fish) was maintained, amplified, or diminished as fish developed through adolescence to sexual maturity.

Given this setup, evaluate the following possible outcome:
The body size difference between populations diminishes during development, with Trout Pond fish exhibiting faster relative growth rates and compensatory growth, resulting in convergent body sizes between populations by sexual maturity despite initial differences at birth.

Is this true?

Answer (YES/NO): NO